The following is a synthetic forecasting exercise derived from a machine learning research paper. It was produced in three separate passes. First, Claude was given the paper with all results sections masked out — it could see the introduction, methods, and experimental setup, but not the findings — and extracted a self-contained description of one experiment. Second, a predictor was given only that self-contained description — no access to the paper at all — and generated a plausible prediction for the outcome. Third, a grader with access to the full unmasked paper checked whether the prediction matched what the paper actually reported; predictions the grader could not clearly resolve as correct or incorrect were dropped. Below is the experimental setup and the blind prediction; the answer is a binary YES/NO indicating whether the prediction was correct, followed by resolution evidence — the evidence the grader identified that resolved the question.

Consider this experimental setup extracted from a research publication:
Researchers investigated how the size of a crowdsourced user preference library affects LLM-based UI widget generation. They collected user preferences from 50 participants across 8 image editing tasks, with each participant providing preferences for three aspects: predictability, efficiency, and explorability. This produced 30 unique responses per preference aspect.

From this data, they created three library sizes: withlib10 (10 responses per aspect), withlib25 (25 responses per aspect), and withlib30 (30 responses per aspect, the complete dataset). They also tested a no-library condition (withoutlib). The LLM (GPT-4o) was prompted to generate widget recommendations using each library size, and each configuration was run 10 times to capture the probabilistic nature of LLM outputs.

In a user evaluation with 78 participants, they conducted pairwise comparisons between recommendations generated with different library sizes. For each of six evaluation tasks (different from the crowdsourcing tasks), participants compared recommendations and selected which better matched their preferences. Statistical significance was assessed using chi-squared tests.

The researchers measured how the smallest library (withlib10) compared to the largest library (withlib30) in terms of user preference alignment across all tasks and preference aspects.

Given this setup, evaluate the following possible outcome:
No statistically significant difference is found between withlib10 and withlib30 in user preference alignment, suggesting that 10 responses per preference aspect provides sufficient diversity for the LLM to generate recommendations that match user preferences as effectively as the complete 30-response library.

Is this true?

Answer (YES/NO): NO